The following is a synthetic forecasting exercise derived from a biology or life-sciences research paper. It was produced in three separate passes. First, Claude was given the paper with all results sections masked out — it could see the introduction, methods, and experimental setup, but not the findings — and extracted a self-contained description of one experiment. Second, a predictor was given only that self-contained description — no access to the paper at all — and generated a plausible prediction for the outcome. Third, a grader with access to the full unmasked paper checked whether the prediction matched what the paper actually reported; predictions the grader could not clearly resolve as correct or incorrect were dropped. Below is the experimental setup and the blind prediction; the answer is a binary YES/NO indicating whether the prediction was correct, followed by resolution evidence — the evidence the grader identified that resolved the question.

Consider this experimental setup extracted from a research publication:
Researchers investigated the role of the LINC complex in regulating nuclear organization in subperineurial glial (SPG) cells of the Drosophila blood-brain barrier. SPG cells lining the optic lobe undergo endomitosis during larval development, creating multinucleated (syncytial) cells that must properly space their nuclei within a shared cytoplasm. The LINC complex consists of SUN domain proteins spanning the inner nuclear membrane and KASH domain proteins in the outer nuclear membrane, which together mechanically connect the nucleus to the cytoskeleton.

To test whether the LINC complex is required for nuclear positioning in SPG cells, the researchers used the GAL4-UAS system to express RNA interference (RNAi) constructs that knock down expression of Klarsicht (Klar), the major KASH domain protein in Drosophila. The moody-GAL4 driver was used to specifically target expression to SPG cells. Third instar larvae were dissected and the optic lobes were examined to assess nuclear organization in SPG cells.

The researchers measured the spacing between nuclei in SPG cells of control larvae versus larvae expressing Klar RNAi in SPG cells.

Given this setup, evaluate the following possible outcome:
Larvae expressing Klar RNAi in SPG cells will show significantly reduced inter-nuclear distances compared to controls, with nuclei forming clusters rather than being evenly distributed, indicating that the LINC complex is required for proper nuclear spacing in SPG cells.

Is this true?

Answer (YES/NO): YES